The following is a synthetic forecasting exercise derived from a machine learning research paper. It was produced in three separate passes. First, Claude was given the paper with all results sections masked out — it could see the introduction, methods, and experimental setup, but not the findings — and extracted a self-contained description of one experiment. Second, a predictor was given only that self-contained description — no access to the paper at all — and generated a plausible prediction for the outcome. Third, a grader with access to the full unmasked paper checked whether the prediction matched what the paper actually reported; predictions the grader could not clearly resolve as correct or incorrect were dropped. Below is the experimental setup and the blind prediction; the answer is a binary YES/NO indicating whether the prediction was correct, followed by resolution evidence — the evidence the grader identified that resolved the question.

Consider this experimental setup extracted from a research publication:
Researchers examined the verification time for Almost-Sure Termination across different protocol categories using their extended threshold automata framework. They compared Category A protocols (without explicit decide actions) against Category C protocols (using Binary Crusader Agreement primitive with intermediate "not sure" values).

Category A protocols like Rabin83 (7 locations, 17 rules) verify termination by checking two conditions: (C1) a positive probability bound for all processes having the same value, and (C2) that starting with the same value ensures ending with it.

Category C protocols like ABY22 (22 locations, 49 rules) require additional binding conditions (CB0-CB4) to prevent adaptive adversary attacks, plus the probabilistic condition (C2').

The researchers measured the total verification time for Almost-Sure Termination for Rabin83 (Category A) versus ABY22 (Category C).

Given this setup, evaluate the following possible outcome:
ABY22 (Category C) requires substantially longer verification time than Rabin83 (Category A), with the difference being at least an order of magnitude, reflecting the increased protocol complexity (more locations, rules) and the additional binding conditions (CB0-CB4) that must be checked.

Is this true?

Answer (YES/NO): YES